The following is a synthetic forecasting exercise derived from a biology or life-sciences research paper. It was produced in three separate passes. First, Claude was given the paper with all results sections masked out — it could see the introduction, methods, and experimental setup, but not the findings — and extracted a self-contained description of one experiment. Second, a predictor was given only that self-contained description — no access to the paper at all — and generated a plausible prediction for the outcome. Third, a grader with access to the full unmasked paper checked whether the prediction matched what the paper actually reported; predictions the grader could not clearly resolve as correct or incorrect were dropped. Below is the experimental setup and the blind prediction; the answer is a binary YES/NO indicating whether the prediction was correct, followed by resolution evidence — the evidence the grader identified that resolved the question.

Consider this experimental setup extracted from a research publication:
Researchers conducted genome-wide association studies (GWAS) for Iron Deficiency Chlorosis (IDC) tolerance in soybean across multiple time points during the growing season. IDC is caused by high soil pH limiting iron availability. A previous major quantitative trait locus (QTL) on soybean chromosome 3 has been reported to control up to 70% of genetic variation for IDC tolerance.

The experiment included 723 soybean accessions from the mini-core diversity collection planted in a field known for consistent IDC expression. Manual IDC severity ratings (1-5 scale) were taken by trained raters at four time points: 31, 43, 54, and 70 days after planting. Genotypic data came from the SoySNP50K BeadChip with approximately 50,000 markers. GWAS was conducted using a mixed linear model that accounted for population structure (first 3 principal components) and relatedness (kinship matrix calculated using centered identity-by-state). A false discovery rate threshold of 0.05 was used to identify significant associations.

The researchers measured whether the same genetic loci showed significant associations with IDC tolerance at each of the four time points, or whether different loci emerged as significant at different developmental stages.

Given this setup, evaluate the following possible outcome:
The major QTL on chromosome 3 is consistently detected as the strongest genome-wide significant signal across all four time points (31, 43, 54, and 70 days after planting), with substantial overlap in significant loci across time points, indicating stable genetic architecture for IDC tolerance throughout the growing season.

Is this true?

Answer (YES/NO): NO